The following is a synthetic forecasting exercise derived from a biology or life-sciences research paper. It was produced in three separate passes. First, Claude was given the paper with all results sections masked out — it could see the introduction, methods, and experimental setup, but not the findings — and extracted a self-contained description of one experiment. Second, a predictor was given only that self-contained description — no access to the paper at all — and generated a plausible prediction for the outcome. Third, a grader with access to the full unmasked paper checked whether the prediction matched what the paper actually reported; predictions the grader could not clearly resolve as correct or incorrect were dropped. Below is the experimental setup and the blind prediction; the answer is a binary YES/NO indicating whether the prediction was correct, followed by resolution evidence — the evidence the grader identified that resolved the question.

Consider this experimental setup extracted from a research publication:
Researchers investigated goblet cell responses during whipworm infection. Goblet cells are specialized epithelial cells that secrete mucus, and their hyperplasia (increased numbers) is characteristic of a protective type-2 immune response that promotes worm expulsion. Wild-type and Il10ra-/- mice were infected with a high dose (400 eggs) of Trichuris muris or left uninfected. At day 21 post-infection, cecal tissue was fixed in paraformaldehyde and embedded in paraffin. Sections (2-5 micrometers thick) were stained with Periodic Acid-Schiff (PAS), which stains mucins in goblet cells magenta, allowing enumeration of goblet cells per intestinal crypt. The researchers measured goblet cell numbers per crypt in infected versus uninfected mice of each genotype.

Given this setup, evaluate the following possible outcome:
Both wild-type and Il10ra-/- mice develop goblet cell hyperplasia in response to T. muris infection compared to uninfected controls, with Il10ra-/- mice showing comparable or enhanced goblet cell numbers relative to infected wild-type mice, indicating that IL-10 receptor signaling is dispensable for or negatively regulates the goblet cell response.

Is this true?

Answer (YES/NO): NO